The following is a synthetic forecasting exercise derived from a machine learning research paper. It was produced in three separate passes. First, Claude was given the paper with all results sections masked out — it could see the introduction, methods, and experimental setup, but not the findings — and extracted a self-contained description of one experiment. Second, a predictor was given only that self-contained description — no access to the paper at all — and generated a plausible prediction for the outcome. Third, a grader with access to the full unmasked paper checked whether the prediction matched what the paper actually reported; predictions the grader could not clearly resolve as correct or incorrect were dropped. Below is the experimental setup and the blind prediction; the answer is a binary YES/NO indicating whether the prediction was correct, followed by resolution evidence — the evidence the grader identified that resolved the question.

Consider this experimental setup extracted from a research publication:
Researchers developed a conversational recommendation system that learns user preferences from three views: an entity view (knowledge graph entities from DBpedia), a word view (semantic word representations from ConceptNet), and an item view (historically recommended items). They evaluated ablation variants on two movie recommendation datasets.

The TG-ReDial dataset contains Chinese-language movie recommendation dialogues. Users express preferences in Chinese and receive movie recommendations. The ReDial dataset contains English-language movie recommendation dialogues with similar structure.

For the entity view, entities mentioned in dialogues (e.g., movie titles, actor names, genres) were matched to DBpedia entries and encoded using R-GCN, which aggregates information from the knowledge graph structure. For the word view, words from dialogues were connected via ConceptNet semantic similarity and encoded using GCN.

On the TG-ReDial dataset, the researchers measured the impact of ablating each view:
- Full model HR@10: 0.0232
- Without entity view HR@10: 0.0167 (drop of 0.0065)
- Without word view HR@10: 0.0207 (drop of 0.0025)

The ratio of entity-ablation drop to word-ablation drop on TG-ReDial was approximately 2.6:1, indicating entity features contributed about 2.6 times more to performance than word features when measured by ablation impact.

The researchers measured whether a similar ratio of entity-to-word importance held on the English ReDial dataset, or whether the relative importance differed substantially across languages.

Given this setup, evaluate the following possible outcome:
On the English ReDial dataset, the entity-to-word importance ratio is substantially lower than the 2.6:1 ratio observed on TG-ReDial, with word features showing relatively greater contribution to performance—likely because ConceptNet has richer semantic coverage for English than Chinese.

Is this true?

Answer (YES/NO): NO